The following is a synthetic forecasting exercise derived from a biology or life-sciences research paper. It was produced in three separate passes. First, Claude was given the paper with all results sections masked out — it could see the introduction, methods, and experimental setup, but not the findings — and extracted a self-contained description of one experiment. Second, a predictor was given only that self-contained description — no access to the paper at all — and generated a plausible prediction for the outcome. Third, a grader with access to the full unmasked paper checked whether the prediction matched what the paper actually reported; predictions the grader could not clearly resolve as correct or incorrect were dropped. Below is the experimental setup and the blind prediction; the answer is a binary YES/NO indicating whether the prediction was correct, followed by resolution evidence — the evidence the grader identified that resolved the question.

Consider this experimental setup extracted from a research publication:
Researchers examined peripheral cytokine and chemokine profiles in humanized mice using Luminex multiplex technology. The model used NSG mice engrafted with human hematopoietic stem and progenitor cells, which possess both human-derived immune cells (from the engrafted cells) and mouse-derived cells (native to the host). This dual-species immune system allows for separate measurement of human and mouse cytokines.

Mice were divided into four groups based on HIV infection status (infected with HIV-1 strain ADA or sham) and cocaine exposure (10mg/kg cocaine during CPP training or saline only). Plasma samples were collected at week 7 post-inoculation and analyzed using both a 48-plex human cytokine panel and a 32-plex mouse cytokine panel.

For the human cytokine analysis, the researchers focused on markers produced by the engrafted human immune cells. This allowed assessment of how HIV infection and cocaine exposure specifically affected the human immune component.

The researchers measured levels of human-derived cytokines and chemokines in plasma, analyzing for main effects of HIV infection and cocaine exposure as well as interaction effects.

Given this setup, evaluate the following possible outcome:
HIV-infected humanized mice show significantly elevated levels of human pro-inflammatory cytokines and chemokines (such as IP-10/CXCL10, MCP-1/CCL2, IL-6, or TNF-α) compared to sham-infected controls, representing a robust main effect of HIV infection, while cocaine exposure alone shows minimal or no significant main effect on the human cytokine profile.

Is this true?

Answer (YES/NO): NO